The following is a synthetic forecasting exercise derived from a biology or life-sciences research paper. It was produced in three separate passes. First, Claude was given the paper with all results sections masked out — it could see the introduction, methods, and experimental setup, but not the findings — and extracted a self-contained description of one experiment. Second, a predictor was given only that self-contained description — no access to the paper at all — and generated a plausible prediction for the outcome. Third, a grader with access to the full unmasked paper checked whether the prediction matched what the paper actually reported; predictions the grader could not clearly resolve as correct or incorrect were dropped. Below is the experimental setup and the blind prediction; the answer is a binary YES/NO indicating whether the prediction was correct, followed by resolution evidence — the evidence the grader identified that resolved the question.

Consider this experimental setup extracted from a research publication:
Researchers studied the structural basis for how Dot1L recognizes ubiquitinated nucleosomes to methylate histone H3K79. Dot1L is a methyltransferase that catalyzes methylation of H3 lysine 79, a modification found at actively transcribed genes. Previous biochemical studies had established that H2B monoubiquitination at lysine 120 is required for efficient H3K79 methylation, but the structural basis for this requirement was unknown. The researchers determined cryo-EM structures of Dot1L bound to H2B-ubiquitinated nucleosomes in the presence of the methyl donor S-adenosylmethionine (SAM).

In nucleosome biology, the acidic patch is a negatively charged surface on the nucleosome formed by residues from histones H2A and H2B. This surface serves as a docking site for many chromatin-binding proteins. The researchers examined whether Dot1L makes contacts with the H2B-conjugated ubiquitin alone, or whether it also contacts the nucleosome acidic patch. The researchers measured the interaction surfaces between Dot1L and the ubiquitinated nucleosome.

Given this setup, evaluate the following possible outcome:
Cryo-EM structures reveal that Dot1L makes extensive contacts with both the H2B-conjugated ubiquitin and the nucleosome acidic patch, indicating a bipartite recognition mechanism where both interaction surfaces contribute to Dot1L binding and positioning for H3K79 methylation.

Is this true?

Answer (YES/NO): YES